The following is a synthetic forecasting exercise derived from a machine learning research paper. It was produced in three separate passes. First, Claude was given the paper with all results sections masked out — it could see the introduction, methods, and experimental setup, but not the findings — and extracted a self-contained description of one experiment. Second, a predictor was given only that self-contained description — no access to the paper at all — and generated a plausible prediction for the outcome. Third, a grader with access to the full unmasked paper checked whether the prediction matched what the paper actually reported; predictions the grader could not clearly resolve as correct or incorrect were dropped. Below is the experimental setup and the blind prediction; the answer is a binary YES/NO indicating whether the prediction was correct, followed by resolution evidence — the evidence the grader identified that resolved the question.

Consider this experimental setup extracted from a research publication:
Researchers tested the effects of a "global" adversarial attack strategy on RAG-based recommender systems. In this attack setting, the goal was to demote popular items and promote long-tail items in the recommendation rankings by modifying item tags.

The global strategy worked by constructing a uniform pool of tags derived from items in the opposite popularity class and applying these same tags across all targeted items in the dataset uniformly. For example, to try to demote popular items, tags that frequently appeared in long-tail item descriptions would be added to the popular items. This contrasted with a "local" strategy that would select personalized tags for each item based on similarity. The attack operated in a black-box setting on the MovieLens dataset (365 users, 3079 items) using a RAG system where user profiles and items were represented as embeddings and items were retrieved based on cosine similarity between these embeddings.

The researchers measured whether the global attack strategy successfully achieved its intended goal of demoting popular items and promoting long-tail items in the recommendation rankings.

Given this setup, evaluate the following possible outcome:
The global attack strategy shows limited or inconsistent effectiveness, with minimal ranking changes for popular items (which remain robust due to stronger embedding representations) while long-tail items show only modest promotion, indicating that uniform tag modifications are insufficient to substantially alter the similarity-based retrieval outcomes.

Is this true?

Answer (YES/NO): NO